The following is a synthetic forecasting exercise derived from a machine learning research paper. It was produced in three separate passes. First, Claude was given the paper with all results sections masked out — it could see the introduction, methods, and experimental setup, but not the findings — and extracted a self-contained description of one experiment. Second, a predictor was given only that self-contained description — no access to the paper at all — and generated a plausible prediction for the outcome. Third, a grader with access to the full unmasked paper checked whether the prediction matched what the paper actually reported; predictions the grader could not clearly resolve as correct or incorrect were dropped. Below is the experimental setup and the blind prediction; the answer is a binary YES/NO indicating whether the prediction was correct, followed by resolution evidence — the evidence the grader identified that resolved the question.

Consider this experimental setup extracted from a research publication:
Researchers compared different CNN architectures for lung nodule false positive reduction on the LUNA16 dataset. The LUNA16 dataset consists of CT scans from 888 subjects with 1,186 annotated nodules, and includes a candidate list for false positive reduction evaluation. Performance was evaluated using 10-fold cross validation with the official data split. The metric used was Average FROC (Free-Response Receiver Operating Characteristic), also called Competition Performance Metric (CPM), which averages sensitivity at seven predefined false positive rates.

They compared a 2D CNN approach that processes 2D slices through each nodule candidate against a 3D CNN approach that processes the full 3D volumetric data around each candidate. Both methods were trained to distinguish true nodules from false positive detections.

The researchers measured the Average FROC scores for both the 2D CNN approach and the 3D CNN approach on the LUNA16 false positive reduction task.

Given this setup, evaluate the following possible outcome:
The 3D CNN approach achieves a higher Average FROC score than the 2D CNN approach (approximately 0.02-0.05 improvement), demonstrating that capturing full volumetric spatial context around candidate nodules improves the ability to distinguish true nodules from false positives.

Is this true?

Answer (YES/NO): NO